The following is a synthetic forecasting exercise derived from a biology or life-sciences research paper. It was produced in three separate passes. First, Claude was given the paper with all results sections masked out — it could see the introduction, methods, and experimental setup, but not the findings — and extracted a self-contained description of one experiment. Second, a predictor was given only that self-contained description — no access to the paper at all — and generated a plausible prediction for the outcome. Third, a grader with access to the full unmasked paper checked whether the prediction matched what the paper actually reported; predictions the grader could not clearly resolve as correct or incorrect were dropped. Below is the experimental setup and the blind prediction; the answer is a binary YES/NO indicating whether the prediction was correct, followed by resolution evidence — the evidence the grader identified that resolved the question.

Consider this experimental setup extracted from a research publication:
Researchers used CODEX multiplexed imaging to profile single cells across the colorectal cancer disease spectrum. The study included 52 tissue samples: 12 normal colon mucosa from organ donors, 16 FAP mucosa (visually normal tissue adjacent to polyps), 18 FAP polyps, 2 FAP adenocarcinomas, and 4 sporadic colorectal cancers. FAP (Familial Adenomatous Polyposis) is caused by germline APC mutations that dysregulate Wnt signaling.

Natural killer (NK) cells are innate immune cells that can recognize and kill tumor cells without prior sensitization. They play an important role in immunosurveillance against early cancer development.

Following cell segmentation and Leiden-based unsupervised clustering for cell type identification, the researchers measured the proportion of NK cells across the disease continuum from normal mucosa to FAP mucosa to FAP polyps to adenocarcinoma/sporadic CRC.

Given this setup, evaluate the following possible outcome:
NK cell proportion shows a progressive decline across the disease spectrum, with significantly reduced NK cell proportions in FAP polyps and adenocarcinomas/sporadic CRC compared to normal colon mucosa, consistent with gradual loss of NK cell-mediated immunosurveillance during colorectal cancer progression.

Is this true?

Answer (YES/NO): YES